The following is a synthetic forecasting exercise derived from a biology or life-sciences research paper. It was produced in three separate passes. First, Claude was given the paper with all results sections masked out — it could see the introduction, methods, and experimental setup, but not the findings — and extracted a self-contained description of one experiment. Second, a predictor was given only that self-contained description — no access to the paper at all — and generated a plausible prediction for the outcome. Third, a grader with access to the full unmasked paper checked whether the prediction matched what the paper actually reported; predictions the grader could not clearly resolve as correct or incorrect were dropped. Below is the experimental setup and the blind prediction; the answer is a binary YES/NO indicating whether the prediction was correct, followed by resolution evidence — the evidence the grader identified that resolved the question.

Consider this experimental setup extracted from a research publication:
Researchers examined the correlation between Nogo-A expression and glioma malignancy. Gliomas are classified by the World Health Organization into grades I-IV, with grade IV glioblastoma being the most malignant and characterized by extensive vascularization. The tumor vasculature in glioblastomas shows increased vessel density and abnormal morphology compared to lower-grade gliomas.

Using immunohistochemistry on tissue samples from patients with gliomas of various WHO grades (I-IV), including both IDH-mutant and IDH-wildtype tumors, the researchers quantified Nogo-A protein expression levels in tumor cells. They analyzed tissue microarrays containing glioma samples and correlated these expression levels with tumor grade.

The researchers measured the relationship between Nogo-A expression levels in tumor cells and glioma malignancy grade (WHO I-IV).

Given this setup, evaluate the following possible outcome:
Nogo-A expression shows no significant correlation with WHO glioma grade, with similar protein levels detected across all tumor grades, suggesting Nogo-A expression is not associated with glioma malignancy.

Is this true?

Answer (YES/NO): NO